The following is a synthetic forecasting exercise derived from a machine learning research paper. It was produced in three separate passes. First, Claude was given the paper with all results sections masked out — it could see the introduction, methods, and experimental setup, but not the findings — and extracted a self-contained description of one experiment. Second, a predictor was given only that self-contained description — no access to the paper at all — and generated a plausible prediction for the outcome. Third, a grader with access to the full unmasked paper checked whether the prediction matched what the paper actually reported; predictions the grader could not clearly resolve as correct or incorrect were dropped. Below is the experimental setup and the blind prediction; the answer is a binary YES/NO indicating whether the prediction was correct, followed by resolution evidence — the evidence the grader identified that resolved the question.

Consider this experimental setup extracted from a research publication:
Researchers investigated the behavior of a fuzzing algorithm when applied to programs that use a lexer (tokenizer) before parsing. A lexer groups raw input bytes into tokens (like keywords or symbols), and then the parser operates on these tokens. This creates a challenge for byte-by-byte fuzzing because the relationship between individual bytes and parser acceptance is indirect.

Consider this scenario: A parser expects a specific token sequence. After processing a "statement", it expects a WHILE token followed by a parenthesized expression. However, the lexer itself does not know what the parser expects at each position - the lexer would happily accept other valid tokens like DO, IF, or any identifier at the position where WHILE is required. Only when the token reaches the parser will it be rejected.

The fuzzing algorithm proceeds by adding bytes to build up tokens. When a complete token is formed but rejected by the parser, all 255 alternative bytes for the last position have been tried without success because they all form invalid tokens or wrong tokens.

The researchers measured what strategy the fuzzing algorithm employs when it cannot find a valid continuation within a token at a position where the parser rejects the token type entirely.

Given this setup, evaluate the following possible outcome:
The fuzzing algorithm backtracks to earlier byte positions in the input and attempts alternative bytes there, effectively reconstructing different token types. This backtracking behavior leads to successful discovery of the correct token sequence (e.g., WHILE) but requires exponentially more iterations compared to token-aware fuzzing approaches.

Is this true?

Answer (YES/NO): NO